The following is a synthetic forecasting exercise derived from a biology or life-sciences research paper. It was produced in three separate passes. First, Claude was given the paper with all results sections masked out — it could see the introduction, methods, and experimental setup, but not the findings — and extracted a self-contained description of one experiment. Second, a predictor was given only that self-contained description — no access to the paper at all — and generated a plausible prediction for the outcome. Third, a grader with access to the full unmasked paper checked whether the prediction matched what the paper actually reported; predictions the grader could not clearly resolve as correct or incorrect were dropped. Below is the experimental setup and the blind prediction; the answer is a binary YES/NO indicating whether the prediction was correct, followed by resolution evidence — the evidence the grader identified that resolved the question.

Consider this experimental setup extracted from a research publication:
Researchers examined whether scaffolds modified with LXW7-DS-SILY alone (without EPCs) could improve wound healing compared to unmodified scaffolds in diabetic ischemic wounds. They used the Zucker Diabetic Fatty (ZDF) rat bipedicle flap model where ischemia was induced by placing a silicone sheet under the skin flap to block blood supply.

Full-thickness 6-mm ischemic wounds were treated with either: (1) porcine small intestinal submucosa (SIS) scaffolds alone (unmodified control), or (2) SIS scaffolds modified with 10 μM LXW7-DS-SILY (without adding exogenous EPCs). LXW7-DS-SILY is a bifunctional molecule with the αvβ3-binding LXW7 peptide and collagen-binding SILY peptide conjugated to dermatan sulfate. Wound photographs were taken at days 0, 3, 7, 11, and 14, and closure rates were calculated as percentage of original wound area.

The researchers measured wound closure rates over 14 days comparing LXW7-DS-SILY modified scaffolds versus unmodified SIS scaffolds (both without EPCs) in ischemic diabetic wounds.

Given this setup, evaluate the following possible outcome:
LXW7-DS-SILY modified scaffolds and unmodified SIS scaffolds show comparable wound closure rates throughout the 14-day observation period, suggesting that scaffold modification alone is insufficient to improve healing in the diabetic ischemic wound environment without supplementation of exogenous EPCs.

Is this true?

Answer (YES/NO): NO